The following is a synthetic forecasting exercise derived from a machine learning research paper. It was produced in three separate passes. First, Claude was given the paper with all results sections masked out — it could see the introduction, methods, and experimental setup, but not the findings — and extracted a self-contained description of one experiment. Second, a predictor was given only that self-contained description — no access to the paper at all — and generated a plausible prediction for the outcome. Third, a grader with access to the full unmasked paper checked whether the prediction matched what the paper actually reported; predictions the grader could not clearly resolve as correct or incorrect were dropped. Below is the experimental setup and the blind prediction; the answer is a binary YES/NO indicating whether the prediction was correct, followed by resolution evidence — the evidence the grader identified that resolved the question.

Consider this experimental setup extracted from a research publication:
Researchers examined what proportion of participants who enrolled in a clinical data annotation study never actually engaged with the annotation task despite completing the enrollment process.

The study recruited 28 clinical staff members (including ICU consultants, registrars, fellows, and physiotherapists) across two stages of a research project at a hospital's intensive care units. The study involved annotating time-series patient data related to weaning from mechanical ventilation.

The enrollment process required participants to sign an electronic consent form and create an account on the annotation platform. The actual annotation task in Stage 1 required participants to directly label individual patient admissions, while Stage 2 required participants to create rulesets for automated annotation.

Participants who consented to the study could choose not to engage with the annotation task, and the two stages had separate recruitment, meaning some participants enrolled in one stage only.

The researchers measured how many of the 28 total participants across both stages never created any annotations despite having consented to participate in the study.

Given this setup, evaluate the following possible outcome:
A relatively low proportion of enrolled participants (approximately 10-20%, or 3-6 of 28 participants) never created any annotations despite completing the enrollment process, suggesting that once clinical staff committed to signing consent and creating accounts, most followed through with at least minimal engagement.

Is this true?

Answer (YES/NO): NO